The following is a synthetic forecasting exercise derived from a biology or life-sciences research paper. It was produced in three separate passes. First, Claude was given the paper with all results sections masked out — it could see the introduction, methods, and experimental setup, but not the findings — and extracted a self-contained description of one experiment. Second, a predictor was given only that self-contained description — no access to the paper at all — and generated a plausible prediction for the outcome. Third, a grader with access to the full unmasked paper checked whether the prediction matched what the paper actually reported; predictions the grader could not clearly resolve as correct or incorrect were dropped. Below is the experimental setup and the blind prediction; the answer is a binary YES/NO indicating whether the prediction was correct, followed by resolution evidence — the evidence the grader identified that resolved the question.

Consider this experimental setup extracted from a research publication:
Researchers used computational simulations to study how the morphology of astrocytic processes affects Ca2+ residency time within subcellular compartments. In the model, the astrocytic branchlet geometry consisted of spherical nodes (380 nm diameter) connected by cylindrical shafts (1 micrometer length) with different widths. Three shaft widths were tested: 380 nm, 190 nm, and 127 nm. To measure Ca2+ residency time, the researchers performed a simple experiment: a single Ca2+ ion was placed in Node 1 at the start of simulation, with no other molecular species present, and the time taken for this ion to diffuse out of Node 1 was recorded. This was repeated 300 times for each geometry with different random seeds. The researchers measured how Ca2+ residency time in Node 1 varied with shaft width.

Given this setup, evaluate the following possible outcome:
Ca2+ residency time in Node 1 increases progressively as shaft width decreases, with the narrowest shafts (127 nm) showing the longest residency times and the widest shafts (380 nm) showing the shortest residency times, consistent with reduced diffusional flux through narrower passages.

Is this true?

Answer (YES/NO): YES